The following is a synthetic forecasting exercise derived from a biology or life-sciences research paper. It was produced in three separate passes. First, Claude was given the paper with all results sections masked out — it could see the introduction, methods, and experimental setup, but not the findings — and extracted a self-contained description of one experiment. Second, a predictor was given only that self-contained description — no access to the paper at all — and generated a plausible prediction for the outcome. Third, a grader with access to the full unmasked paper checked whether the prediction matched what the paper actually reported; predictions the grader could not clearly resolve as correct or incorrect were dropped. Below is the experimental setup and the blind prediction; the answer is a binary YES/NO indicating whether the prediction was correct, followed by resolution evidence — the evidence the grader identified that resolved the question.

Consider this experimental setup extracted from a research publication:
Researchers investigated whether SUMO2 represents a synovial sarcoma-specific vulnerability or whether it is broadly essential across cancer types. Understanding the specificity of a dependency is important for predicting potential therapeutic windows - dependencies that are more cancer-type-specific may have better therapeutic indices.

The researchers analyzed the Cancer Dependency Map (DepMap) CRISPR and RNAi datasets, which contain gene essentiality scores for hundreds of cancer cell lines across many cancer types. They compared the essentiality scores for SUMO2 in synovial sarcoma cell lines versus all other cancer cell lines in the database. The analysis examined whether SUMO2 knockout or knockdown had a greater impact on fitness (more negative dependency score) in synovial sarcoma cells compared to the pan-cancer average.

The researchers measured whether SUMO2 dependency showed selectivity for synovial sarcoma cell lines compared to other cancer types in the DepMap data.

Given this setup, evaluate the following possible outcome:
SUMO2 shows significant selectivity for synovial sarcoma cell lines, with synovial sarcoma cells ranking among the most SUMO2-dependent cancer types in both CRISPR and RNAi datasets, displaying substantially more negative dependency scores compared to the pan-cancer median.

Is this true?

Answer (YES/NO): YES